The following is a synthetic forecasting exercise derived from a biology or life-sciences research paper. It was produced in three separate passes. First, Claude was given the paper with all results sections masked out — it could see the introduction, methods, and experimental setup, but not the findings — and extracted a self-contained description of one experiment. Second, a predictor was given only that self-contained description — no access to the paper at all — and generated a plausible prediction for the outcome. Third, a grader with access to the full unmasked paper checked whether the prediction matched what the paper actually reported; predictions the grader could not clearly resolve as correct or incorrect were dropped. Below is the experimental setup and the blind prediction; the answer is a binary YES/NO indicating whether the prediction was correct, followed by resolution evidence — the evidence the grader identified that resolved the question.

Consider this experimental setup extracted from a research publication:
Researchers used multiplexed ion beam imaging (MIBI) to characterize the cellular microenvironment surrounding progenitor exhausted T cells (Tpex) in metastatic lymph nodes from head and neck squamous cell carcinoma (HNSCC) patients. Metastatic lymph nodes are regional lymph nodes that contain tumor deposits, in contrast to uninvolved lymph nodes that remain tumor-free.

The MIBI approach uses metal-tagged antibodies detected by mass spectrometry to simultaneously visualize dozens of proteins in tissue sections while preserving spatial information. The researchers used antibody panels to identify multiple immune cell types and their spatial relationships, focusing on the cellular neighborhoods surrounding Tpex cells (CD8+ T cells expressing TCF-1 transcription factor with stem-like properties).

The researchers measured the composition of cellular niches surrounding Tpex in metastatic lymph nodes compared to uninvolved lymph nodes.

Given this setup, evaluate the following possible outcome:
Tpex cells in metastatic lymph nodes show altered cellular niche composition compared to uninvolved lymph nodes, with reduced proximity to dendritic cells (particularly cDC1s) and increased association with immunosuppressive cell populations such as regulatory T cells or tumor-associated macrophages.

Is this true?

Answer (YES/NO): NO